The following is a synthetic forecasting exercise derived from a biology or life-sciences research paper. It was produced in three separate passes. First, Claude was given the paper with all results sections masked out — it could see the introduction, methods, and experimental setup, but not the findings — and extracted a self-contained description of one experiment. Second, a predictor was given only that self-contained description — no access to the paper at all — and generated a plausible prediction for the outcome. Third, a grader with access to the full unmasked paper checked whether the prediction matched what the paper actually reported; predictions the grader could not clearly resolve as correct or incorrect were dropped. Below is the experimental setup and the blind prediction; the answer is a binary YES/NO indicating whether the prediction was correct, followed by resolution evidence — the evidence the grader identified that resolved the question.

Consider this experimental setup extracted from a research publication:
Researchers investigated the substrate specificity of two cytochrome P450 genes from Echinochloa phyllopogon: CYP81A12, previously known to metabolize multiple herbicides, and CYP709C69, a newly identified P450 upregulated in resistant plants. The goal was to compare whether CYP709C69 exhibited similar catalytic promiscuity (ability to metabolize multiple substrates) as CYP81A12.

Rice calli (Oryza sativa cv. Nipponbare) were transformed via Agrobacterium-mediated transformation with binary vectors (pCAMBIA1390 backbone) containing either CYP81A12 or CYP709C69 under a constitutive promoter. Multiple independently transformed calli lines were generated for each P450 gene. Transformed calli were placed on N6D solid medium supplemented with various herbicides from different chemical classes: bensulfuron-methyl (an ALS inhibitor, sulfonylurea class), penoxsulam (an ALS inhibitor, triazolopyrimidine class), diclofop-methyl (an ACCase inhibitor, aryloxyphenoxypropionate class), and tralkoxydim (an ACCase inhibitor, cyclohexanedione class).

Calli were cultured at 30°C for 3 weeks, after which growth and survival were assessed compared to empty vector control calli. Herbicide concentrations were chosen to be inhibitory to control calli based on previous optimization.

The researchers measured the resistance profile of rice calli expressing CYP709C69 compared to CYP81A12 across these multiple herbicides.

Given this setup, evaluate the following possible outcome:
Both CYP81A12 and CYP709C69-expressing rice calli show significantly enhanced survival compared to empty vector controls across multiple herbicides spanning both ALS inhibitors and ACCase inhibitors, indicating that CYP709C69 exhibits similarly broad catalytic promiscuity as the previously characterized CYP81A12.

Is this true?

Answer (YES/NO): NO